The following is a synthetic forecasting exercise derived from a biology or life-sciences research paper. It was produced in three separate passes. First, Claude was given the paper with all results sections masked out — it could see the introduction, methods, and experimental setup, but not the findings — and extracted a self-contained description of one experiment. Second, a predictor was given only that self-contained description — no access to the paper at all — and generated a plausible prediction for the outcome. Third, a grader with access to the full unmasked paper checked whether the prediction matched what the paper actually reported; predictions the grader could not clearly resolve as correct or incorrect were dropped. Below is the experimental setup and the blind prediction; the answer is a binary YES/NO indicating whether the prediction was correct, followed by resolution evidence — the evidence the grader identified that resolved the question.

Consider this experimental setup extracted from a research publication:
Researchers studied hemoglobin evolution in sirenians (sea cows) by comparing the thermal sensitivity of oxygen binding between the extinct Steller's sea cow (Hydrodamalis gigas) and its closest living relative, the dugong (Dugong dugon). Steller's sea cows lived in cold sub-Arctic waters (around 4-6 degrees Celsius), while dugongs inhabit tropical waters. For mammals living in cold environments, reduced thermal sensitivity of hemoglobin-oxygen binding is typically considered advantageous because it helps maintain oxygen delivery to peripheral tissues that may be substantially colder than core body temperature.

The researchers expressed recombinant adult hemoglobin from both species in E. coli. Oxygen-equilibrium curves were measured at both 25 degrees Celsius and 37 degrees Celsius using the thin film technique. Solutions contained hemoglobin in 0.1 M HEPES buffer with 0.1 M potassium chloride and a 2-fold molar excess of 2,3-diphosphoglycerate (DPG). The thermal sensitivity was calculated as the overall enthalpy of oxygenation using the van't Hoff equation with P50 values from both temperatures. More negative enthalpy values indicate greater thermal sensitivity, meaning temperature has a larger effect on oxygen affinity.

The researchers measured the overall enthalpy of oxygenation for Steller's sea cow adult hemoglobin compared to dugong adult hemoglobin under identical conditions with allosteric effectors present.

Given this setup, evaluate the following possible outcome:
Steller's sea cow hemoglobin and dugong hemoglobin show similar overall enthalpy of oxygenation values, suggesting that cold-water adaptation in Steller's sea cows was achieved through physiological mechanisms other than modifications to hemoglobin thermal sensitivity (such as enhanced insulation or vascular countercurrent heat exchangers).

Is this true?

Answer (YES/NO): NO